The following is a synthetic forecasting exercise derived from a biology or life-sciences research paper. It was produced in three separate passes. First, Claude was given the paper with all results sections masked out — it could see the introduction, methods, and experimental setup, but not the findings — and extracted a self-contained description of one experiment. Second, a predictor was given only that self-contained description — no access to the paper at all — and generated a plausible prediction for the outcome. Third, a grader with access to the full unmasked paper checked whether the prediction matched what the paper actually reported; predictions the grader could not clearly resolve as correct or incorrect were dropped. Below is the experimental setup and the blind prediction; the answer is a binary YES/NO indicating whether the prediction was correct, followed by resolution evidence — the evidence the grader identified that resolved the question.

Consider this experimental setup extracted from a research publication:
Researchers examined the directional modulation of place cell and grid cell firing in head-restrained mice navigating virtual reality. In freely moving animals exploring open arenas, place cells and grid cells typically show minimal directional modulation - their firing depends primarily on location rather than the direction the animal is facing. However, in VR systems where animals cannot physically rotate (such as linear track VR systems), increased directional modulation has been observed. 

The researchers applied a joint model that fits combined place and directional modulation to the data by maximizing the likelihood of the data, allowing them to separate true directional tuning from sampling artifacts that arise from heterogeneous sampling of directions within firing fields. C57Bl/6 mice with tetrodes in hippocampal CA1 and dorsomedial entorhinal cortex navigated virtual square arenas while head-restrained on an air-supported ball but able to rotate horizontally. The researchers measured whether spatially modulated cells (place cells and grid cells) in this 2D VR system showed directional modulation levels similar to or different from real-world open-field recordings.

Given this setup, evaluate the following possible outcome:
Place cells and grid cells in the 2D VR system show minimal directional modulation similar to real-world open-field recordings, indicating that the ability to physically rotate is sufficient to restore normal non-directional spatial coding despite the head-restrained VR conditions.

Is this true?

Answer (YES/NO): NO